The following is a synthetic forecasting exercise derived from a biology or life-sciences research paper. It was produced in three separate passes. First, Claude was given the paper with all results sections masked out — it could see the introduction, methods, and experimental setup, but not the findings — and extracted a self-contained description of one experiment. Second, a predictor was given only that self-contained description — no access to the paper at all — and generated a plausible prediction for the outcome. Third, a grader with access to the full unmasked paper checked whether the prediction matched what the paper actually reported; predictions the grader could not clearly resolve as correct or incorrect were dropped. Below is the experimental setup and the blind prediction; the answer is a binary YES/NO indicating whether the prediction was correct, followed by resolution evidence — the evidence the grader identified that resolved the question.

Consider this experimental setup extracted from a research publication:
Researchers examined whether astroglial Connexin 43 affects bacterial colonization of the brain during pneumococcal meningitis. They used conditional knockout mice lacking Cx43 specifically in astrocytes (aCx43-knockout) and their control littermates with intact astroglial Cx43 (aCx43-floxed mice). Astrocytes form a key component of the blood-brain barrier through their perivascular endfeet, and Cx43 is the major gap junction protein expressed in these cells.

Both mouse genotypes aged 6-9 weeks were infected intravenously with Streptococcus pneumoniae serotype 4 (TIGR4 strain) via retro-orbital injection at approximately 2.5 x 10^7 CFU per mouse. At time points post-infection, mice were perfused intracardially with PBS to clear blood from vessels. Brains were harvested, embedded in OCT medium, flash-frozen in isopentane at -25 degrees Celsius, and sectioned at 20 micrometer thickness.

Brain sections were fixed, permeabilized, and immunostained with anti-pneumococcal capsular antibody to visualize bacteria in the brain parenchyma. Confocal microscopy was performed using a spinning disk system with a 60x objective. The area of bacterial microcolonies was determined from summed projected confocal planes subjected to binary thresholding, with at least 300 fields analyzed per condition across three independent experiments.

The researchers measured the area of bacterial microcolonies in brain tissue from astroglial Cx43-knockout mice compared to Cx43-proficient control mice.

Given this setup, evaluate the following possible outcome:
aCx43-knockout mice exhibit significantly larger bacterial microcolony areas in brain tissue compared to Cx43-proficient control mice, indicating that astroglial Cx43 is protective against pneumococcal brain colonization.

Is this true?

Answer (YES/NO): NO